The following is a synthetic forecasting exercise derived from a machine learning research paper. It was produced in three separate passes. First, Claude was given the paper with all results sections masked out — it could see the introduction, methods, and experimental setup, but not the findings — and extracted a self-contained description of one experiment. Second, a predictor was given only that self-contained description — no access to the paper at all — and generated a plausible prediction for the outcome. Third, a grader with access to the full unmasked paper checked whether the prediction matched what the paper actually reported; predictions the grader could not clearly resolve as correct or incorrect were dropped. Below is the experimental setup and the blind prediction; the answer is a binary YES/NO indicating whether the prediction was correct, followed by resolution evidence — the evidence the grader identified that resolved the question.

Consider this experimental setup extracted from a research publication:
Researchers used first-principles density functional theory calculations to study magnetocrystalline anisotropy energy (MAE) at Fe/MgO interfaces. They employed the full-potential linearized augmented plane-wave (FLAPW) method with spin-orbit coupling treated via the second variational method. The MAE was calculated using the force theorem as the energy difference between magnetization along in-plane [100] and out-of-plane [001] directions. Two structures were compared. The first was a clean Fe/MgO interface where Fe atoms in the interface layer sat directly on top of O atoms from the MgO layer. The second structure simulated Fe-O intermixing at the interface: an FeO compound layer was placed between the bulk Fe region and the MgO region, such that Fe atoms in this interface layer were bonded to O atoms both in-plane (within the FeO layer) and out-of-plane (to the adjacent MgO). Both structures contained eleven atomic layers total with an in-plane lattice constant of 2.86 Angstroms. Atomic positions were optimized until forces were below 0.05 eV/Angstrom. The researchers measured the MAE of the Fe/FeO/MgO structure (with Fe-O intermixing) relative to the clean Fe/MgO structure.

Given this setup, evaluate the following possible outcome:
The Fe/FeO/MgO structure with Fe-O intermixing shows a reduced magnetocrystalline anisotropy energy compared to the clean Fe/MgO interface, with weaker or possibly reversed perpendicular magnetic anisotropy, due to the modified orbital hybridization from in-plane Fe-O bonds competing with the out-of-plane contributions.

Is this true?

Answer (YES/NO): YES